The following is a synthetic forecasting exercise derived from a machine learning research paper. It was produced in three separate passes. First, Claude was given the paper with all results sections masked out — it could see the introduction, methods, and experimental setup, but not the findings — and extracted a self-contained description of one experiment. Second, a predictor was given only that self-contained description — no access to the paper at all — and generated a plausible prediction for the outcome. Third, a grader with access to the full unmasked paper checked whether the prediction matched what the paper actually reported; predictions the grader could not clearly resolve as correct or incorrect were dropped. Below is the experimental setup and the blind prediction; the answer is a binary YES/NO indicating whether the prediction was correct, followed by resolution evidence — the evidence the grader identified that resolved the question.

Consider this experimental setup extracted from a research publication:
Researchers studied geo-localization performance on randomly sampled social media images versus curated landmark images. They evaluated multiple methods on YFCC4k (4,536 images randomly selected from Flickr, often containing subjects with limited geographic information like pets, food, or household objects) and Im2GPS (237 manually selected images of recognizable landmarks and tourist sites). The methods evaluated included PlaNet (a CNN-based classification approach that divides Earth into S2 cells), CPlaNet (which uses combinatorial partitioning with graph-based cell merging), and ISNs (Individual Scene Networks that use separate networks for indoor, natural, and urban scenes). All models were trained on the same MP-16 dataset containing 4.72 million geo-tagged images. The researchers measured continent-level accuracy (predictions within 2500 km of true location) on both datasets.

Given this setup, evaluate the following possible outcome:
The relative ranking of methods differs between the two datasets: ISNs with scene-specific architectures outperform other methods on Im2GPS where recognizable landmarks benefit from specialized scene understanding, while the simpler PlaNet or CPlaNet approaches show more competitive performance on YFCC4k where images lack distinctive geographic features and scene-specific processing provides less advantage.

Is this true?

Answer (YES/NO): YES